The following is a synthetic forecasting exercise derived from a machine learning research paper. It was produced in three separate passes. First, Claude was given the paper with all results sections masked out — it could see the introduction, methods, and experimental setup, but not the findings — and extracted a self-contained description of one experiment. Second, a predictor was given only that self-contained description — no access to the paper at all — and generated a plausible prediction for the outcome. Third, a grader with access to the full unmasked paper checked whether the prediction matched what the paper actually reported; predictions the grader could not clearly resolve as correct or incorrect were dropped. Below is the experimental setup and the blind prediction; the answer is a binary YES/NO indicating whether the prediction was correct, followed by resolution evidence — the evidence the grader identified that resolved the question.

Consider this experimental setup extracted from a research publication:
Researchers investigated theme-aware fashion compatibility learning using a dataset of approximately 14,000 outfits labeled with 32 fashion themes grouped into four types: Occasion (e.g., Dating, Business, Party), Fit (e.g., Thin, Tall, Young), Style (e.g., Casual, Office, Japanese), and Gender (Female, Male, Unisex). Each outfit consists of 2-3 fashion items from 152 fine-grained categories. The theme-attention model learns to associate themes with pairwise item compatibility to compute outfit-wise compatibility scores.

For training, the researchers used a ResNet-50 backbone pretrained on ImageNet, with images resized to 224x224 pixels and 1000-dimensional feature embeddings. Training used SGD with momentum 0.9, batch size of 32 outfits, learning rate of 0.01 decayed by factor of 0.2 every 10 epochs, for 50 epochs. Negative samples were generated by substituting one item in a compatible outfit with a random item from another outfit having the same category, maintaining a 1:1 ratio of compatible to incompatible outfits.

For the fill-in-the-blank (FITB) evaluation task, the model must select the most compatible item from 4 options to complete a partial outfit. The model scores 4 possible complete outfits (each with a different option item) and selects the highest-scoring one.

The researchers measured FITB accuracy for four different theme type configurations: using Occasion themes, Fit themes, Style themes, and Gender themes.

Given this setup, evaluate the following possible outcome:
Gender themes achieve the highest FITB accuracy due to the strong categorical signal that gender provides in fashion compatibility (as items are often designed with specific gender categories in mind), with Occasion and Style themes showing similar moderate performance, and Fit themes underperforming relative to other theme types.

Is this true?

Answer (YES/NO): NO